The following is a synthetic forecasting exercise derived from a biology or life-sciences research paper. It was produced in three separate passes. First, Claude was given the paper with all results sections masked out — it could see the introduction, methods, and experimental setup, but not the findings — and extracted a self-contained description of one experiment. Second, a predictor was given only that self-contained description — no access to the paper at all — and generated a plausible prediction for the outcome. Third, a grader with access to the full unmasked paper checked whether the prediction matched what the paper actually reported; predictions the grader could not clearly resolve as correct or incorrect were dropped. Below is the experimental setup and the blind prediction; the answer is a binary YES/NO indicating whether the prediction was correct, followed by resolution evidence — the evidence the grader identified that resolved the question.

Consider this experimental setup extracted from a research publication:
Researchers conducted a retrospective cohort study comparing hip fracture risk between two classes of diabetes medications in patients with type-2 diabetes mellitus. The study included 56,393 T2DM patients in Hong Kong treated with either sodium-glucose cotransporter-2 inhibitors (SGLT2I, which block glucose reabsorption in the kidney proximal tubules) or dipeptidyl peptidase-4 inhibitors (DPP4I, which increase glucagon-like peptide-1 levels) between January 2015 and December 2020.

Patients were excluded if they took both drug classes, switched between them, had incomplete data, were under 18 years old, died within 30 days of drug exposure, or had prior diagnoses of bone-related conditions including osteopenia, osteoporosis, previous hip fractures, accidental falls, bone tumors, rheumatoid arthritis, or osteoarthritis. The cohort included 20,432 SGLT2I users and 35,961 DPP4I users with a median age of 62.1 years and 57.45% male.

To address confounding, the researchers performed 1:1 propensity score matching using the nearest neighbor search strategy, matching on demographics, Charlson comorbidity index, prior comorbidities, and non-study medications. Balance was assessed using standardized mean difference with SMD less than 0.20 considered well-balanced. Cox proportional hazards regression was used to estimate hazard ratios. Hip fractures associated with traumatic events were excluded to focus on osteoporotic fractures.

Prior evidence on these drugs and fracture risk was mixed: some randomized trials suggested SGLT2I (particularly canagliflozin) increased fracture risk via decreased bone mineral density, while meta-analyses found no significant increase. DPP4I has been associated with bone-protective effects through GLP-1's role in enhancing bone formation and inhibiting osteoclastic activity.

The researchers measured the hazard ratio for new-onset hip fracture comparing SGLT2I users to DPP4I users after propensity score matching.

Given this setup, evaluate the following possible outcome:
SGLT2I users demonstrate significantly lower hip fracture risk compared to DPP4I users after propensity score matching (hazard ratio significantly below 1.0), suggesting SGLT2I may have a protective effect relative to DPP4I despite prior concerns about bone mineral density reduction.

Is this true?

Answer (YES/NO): YES